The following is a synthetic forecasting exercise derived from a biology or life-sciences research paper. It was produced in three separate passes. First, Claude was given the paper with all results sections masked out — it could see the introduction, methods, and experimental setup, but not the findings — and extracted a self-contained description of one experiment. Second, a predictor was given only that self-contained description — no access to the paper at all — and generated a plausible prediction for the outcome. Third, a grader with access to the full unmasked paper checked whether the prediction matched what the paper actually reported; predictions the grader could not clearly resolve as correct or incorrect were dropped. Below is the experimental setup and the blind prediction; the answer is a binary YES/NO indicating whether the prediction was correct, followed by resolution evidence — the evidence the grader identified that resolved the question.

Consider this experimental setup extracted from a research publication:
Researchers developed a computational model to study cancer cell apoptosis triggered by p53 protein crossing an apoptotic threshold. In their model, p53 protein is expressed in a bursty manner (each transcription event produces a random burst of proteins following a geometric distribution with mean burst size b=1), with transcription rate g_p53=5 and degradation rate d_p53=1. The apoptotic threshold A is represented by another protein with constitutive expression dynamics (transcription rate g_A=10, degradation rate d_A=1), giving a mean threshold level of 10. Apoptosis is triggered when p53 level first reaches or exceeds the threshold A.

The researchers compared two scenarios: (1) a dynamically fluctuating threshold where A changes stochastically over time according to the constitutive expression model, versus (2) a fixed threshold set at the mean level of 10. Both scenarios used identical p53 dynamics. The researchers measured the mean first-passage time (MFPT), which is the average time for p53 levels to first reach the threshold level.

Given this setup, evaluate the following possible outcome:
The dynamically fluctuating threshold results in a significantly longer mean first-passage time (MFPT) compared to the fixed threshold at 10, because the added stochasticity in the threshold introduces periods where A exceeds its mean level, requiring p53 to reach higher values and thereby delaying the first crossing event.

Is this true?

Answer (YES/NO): NO